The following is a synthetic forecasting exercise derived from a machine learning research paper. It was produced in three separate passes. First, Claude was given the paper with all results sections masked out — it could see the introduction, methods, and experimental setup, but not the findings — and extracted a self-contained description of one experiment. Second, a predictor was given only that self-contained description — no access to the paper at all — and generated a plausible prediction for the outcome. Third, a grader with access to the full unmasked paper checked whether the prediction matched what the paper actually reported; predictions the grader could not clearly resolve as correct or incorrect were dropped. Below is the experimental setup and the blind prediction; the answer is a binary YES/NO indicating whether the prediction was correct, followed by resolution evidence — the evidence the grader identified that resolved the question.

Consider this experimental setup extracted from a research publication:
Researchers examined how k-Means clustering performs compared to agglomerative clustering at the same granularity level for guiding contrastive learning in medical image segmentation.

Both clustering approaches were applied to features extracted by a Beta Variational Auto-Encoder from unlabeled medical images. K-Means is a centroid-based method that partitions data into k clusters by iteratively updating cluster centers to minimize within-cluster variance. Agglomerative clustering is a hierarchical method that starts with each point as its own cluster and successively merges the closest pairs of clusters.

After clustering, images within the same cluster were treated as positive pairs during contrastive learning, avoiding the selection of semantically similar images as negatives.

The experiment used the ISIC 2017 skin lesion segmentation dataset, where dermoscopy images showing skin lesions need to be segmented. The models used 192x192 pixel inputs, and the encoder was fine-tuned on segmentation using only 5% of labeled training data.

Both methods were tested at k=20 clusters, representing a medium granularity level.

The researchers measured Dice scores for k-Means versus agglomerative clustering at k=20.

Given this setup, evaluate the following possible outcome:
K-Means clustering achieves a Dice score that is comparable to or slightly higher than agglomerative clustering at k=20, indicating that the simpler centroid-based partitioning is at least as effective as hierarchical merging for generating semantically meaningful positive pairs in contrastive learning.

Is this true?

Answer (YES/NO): NO